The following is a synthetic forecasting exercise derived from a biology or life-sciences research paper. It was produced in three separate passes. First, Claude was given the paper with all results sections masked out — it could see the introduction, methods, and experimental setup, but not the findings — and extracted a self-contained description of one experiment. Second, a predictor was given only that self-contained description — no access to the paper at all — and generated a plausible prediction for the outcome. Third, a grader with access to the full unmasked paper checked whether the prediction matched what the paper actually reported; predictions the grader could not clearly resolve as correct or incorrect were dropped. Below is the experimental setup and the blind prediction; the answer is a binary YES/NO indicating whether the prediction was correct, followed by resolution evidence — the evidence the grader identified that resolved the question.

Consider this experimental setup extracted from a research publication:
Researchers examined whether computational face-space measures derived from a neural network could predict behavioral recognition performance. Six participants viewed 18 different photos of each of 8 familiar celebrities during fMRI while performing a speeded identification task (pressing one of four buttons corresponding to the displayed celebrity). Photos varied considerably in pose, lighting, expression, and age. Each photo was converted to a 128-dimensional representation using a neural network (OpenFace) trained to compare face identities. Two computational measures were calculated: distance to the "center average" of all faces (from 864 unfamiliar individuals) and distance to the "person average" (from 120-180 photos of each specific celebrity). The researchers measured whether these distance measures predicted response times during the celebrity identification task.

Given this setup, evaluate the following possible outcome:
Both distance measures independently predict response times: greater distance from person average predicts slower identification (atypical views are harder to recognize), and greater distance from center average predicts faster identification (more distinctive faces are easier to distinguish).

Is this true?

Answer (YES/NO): NO